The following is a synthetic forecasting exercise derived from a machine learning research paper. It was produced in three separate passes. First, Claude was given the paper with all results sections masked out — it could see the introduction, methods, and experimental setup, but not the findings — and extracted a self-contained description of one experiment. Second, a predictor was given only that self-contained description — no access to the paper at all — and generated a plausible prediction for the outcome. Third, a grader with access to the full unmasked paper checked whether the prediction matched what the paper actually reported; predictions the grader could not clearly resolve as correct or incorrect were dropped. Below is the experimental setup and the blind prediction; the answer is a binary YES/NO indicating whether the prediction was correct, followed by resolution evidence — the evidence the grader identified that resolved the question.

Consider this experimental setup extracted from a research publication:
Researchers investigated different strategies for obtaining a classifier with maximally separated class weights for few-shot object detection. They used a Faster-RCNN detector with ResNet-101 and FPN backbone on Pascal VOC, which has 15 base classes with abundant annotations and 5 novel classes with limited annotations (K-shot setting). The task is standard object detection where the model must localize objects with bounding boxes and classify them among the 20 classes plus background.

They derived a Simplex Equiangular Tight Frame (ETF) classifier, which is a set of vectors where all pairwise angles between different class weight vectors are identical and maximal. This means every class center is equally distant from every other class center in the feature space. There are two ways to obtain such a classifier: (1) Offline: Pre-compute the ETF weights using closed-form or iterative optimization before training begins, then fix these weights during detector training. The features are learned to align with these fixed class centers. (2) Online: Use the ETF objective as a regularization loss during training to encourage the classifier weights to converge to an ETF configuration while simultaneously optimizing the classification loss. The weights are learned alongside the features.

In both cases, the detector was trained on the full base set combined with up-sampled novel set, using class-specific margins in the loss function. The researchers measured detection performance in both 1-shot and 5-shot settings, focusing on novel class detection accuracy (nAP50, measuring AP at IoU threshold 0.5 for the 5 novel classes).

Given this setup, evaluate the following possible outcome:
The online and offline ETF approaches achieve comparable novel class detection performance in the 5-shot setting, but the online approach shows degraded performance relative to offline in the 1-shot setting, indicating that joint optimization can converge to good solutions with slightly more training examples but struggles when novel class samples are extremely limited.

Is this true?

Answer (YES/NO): YES